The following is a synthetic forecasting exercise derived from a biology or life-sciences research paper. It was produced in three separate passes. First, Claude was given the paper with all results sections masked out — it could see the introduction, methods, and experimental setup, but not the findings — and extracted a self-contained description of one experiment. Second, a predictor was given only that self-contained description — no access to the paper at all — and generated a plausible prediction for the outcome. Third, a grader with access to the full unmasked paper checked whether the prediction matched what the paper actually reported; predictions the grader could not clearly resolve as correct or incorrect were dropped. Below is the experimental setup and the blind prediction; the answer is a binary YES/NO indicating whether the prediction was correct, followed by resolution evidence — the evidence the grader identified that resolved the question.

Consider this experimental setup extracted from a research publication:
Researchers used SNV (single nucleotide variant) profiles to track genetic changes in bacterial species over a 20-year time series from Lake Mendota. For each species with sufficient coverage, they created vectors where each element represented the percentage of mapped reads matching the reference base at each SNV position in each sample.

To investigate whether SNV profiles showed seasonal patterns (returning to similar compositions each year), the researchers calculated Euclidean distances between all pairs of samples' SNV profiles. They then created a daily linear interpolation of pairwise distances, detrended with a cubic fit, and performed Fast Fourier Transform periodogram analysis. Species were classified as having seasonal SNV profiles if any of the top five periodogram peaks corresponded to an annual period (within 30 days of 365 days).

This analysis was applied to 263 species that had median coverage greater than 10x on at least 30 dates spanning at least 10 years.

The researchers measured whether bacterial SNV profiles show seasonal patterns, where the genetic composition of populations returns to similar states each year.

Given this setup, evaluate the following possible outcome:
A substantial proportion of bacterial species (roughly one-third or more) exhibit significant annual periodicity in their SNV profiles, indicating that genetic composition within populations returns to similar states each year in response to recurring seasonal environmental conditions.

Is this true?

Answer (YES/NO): YES